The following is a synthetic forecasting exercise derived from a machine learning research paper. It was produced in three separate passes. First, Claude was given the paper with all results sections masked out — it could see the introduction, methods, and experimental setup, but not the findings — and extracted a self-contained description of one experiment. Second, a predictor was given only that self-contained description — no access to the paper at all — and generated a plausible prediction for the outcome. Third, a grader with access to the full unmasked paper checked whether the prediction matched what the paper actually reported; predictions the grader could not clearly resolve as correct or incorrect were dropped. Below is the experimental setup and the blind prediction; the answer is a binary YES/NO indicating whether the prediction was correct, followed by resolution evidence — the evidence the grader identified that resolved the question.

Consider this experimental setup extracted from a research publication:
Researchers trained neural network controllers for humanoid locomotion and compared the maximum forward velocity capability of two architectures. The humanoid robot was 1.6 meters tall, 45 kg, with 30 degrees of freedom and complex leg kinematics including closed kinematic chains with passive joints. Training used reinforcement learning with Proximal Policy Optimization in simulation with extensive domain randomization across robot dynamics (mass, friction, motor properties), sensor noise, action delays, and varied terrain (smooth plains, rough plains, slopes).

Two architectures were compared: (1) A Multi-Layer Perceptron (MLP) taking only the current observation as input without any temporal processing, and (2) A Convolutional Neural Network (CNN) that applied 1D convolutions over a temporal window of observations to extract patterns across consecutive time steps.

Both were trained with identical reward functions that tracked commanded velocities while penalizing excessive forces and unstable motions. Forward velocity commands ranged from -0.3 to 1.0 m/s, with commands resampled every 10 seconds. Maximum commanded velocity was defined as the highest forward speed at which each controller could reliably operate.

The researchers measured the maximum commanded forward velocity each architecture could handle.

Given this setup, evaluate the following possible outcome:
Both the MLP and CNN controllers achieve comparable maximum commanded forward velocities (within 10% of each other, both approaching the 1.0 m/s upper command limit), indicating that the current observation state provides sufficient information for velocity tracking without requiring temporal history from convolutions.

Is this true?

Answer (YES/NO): NO